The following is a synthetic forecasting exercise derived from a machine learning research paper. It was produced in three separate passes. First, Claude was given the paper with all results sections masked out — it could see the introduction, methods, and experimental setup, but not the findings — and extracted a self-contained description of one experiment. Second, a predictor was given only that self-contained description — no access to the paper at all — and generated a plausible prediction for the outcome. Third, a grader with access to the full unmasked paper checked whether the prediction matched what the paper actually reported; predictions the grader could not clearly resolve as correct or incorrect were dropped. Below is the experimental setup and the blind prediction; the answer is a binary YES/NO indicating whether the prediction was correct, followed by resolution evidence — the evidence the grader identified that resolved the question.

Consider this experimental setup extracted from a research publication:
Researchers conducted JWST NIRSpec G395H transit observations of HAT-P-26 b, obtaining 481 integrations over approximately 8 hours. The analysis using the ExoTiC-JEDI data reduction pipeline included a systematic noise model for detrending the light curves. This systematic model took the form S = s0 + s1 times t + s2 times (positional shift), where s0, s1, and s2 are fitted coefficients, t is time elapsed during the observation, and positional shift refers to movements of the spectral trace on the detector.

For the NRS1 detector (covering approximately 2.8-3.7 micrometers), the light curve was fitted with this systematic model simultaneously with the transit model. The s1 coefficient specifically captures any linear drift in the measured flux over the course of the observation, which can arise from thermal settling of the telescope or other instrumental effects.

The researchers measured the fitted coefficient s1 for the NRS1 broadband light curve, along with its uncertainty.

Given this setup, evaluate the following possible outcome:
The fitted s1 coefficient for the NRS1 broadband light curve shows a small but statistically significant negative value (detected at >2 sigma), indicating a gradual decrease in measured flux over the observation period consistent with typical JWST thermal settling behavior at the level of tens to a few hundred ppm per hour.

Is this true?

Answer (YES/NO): NO